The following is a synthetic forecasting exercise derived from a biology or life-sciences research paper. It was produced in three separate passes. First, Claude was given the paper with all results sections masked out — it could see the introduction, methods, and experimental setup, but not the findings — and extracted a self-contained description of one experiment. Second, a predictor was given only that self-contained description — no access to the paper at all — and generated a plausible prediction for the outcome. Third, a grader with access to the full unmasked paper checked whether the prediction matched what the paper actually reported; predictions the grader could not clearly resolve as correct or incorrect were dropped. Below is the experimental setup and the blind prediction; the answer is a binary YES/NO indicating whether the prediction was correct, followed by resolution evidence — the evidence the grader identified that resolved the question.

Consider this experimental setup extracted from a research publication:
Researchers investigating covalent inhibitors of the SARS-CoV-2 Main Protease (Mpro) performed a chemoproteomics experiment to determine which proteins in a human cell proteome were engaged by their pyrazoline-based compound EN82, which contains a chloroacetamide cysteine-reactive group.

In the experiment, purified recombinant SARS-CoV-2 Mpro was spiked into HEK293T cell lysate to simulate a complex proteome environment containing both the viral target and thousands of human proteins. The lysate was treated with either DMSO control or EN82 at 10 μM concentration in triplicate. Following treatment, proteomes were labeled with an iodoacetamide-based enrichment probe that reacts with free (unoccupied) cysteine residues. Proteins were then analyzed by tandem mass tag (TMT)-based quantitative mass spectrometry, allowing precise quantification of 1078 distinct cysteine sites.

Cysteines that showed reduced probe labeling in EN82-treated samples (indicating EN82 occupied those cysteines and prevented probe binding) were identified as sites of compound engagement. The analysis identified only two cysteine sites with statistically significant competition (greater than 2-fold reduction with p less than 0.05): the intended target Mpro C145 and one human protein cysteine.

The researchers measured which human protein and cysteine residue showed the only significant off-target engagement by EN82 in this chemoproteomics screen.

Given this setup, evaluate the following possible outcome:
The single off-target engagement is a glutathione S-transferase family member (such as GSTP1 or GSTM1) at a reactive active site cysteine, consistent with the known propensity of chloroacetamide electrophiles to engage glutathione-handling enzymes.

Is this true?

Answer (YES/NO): NO